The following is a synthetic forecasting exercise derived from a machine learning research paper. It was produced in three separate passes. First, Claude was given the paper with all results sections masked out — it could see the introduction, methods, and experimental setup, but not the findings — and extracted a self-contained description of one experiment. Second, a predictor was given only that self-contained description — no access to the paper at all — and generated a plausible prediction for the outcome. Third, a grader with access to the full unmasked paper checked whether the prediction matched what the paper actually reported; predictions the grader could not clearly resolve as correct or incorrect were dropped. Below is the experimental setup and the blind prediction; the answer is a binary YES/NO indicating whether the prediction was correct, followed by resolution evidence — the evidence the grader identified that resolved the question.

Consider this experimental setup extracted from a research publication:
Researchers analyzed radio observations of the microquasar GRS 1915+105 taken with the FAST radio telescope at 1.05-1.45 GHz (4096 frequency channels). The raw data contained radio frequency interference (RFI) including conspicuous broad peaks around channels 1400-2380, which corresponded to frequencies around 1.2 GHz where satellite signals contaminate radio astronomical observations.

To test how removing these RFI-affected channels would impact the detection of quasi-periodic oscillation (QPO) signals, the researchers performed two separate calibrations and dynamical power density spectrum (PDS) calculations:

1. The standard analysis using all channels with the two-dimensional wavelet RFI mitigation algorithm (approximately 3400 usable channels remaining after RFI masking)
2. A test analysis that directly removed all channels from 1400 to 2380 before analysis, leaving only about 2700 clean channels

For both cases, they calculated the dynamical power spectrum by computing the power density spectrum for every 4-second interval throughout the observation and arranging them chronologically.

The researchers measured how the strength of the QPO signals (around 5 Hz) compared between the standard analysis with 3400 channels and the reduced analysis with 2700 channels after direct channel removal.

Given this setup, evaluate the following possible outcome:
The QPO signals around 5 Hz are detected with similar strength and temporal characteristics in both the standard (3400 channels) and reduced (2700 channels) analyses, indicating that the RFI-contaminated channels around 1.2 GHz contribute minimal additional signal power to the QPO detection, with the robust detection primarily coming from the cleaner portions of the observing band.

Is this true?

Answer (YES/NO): NO